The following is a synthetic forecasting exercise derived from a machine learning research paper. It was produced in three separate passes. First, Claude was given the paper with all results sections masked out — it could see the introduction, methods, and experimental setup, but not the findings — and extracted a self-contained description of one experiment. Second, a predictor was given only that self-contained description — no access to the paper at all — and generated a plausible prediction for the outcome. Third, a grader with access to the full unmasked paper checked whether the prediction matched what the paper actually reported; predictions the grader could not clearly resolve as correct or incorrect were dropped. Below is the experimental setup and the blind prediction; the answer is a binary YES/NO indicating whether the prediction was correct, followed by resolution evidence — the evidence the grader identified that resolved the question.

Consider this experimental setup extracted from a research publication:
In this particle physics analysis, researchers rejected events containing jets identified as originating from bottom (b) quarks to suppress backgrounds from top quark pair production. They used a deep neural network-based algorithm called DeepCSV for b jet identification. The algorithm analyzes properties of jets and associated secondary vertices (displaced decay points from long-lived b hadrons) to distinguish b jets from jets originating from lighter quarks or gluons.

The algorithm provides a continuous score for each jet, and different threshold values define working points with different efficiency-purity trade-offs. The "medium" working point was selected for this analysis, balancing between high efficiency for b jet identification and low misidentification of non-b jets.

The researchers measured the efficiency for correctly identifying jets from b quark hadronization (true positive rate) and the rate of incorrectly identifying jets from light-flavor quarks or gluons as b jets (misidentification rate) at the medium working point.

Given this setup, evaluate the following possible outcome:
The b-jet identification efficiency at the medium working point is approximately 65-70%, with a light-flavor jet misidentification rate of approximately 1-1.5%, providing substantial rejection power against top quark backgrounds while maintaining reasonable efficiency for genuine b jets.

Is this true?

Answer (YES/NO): NO